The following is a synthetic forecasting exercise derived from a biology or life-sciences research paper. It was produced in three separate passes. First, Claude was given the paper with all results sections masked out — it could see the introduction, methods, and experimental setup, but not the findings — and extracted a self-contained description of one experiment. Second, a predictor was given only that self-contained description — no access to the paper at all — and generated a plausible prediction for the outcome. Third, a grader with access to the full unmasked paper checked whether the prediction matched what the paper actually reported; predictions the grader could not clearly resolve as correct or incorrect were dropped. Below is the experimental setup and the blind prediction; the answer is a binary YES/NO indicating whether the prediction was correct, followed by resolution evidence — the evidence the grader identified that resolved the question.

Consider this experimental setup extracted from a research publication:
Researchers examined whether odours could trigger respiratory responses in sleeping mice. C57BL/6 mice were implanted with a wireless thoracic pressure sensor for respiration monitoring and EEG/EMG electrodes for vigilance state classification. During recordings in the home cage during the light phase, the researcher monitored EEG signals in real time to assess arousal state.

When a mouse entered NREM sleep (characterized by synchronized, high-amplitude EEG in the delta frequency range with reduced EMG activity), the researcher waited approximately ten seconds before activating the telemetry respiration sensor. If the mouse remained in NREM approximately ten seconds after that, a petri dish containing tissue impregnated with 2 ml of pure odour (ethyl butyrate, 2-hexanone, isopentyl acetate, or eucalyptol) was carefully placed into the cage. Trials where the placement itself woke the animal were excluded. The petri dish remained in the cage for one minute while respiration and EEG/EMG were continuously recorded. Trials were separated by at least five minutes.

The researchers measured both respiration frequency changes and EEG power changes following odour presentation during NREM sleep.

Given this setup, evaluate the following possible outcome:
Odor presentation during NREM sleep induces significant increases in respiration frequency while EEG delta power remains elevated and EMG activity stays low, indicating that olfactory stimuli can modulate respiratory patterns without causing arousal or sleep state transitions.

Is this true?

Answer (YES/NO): YES